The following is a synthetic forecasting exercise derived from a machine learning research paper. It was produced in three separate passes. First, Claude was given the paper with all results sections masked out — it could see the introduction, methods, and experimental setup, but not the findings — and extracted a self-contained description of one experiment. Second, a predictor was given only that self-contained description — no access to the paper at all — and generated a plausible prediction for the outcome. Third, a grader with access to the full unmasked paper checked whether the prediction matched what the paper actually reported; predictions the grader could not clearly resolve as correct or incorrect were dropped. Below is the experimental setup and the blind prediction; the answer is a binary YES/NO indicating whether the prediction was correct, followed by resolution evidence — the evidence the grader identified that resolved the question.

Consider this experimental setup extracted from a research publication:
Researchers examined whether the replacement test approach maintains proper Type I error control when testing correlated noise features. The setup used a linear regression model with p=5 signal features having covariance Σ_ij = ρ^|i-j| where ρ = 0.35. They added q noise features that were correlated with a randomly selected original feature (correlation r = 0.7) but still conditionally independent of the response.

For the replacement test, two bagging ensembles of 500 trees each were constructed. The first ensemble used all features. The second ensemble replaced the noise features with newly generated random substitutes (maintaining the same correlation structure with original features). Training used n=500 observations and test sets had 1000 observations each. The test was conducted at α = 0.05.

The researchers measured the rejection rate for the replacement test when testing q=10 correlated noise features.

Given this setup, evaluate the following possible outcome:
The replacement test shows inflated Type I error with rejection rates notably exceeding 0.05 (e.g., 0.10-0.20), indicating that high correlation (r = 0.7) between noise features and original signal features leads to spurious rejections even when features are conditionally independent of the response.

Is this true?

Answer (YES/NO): NO